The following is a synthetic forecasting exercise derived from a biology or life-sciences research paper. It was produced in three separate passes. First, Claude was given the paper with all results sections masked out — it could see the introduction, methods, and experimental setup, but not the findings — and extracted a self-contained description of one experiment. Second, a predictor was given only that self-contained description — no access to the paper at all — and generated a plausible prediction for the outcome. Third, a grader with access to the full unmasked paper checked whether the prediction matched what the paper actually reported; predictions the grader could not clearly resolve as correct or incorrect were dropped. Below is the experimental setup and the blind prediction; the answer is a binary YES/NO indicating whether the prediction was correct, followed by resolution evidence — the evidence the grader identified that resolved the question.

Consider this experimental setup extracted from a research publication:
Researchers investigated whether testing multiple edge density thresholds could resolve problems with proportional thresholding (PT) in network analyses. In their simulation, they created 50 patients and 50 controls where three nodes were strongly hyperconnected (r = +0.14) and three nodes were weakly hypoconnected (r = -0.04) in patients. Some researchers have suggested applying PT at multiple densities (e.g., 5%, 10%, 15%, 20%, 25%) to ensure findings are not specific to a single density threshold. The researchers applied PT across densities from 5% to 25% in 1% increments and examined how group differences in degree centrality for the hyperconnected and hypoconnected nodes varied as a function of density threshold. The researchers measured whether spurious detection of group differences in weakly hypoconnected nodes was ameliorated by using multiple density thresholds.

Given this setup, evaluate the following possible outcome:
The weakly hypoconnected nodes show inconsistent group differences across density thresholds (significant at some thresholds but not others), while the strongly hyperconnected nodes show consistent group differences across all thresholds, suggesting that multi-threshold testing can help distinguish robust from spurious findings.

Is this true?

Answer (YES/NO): NO